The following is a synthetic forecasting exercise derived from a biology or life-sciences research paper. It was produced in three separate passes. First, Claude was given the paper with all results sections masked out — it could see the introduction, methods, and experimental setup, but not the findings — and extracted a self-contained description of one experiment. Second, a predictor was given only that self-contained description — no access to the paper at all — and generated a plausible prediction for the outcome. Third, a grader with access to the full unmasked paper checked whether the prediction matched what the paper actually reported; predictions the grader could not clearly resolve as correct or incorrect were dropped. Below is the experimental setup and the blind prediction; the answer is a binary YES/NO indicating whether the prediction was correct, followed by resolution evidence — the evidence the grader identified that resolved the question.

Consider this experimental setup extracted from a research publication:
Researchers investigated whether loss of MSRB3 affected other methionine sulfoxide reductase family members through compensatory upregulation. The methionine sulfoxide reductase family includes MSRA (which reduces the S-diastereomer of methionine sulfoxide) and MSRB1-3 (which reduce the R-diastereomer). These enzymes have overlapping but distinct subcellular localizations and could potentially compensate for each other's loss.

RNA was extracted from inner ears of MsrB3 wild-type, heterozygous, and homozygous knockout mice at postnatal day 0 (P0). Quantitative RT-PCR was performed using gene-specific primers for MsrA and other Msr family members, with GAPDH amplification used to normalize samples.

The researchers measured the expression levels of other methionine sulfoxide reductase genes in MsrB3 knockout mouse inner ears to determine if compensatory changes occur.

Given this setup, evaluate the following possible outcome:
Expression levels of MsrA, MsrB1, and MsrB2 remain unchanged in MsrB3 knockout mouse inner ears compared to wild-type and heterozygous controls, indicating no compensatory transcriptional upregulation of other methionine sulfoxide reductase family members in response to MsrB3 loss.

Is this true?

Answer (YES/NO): YES